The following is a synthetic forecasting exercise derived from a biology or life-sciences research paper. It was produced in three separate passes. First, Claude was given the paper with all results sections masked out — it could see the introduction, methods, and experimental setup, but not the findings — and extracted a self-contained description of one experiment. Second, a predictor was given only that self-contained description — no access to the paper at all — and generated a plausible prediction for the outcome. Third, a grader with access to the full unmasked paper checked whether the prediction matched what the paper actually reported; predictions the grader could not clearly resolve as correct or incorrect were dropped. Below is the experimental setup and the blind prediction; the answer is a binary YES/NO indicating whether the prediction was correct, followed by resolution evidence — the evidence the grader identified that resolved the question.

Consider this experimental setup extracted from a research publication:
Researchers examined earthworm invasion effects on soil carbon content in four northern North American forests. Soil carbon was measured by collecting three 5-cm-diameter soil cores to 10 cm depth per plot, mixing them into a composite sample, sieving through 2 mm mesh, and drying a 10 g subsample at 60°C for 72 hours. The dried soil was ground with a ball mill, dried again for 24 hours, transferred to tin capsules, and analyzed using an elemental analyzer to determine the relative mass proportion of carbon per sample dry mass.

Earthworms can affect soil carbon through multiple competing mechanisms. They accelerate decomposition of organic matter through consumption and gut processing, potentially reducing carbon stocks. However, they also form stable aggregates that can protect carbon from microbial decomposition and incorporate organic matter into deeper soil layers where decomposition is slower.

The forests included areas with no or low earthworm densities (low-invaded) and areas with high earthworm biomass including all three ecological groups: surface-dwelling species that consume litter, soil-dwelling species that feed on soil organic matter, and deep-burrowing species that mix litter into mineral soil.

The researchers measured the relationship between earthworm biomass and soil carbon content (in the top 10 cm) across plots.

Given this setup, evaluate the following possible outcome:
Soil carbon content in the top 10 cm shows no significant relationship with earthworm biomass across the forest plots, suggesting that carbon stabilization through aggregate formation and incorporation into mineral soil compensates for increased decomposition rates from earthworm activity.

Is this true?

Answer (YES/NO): NO